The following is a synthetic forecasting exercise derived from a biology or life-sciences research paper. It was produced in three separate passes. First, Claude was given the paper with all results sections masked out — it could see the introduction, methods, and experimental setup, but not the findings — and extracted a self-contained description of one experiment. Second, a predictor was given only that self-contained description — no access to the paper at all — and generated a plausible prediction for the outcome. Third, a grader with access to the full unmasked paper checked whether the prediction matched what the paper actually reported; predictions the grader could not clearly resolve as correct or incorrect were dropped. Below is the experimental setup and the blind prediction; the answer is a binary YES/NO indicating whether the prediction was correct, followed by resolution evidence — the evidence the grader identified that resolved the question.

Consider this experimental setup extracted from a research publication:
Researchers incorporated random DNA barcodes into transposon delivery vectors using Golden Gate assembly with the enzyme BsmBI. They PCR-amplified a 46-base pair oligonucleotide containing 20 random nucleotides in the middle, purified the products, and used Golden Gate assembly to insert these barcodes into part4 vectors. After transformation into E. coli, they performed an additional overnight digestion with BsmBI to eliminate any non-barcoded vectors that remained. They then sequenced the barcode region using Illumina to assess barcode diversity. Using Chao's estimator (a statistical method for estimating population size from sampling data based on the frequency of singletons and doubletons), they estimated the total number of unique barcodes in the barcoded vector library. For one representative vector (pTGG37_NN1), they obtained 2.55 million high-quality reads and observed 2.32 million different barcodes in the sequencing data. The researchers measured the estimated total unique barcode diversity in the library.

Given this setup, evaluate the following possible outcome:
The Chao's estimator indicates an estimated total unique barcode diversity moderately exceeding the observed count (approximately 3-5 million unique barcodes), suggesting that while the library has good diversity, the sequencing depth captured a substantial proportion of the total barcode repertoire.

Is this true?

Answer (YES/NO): NO